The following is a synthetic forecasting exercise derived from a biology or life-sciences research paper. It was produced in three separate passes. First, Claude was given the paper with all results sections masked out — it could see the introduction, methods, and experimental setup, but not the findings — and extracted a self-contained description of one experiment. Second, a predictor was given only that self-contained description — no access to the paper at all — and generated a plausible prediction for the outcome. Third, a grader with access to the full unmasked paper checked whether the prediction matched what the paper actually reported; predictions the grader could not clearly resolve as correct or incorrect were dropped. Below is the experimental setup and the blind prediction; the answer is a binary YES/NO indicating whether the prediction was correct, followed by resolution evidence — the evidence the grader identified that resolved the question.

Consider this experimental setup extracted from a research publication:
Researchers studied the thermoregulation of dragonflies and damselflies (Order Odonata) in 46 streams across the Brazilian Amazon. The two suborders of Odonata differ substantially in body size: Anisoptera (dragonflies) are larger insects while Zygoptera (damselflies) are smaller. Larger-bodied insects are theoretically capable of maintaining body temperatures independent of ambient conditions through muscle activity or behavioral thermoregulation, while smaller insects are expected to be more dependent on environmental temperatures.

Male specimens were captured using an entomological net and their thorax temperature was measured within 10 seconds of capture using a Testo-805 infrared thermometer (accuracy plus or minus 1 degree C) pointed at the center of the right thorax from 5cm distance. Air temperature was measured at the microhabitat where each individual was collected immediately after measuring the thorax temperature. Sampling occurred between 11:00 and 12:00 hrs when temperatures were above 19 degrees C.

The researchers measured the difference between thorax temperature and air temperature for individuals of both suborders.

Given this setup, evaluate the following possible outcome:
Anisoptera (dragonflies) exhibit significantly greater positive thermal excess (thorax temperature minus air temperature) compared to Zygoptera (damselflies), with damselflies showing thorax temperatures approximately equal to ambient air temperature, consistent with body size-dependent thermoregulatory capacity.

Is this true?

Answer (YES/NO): NO